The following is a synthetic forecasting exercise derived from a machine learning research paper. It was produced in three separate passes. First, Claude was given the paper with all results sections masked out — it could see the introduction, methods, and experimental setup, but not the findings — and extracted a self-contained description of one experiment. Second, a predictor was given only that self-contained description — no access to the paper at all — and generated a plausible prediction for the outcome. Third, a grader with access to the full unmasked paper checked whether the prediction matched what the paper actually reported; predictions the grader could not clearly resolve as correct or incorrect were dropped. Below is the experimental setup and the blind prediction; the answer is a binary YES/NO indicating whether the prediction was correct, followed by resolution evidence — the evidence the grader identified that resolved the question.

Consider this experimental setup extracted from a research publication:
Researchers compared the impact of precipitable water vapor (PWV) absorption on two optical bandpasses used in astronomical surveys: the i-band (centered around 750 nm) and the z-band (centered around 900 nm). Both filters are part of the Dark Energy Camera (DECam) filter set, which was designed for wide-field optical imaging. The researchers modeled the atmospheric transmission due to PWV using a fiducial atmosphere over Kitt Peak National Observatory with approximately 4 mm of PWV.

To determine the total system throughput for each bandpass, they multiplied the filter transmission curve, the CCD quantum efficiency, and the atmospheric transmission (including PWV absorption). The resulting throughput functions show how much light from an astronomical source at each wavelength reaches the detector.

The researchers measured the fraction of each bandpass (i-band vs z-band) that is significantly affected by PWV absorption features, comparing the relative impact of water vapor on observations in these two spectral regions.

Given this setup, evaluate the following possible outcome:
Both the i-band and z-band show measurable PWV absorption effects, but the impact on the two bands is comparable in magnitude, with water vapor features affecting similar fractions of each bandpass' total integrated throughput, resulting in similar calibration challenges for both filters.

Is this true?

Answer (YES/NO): NO